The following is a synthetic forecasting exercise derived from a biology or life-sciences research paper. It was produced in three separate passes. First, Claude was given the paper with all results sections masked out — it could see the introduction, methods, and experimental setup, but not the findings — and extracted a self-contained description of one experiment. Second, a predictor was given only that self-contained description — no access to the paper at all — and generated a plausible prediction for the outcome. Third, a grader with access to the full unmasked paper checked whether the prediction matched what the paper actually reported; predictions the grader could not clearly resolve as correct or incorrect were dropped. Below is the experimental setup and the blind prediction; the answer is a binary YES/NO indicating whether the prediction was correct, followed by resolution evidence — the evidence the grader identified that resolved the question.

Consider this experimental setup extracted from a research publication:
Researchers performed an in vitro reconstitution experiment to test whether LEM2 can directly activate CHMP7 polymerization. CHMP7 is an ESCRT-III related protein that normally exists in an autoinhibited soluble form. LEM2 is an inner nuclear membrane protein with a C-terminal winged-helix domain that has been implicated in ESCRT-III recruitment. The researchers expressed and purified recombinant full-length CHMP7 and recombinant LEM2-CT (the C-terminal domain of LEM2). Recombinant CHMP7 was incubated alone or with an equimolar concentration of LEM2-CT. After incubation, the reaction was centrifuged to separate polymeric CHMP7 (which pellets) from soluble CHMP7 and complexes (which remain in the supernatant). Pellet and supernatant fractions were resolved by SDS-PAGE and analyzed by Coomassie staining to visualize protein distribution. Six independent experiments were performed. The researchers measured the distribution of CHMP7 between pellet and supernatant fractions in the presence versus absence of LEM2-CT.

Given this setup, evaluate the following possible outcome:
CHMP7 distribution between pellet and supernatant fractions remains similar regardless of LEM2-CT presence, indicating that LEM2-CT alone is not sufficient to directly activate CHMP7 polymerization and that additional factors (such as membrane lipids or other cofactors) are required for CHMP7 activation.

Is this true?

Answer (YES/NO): NO